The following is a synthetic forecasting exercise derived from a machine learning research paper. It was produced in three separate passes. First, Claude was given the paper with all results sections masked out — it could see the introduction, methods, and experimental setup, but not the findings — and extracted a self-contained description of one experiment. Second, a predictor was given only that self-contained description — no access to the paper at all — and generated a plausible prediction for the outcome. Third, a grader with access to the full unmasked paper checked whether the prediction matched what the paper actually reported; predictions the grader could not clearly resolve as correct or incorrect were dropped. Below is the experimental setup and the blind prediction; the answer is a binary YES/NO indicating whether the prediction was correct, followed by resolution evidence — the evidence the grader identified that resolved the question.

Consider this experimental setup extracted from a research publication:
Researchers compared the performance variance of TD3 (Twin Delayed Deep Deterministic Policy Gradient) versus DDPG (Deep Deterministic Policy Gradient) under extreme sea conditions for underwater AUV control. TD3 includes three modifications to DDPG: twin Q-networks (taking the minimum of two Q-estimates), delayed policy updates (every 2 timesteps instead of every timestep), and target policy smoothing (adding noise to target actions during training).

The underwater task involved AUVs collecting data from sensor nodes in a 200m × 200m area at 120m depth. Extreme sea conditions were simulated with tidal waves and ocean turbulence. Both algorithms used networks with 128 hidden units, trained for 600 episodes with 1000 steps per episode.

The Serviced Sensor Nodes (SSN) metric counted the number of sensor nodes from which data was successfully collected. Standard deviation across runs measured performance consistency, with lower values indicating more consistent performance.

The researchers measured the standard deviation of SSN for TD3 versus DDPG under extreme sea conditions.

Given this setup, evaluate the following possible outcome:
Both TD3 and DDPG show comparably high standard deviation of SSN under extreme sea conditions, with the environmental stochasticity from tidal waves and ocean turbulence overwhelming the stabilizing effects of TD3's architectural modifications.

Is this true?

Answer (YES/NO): NO